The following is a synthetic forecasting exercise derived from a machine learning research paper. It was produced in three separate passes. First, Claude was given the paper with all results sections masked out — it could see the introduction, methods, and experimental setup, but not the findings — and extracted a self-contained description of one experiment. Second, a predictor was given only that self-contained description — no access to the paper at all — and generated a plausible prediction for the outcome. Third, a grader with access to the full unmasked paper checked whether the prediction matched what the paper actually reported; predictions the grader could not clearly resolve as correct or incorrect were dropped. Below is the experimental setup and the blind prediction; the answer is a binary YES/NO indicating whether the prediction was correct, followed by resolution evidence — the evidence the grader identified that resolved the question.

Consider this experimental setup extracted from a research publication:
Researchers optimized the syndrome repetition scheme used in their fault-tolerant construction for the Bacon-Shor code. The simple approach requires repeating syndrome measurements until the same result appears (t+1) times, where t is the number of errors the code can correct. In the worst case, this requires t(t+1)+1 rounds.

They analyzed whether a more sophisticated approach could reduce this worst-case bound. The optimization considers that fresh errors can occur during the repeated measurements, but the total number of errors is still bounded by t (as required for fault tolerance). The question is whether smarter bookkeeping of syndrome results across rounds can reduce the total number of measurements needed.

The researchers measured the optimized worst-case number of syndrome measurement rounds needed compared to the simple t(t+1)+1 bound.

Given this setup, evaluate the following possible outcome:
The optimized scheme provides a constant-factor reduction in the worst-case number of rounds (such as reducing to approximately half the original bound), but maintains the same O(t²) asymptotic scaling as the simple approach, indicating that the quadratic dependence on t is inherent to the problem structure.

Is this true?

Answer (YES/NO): YES